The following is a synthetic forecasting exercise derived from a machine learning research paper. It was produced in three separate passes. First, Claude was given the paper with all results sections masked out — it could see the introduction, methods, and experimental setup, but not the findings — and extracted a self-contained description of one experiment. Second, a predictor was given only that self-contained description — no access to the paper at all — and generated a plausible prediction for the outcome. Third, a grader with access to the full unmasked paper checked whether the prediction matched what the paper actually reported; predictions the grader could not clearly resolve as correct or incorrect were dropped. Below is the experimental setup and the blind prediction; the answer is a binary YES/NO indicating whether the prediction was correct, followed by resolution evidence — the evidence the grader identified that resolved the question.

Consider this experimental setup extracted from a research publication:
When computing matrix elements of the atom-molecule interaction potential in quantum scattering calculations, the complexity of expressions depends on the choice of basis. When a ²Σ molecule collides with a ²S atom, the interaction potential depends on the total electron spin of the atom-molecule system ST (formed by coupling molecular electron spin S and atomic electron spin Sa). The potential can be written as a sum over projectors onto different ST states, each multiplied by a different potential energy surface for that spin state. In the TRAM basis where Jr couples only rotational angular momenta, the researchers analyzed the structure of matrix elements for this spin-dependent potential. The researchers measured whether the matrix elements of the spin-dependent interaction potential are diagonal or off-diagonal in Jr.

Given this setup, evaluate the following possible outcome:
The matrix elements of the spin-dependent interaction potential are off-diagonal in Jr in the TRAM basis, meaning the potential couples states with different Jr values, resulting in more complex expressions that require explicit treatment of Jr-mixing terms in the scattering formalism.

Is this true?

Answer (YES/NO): NO